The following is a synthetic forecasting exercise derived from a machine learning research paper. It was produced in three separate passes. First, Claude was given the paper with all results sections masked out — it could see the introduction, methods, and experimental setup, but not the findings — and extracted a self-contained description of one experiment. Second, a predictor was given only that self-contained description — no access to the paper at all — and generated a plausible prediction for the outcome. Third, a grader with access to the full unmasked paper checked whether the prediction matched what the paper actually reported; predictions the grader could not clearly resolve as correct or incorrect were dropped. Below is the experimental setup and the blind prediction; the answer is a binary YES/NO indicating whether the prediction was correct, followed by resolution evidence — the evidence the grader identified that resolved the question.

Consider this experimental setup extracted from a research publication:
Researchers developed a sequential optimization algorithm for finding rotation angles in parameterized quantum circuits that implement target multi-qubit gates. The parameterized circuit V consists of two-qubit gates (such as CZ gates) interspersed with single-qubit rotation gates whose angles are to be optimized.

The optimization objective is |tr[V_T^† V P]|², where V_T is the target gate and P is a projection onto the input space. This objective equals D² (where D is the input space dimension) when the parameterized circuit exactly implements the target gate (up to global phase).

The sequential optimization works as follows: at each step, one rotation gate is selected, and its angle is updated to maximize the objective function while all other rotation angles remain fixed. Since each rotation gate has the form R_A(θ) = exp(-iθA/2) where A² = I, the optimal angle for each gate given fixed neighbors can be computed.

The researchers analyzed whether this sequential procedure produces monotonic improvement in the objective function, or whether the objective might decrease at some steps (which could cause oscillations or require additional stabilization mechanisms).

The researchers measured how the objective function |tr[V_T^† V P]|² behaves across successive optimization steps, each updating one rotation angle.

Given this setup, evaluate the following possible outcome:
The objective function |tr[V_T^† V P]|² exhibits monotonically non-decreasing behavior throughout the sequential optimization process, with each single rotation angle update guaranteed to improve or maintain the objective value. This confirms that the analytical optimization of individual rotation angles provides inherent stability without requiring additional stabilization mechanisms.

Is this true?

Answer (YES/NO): YES